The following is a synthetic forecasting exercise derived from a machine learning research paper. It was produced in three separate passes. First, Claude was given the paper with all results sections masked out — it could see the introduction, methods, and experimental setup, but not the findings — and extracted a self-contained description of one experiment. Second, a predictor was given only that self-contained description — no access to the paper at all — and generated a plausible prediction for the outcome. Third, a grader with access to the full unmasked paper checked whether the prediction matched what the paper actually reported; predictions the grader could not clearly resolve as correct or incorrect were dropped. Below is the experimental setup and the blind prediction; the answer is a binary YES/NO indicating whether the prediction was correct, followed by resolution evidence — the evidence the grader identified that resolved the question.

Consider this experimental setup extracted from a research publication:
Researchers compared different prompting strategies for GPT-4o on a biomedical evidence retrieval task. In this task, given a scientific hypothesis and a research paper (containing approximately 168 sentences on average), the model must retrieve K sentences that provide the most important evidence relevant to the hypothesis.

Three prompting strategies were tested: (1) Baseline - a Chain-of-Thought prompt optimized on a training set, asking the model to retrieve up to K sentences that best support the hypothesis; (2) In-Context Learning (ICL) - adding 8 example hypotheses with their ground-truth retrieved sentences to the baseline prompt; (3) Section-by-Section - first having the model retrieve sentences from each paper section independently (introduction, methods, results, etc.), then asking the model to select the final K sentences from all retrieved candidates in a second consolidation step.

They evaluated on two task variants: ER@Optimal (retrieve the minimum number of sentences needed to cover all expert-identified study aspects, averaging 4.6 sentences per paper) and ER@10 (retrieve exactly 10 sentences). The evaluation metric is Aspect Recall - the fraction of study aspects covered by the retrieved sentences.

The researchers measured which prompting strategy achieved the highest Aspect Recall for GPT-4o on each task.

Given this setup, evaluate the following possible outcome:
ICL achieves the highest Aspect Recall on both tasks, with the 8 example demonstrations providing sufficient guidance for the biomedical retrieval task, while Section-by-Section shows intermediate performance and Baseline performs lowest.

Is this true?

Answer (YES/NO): NO